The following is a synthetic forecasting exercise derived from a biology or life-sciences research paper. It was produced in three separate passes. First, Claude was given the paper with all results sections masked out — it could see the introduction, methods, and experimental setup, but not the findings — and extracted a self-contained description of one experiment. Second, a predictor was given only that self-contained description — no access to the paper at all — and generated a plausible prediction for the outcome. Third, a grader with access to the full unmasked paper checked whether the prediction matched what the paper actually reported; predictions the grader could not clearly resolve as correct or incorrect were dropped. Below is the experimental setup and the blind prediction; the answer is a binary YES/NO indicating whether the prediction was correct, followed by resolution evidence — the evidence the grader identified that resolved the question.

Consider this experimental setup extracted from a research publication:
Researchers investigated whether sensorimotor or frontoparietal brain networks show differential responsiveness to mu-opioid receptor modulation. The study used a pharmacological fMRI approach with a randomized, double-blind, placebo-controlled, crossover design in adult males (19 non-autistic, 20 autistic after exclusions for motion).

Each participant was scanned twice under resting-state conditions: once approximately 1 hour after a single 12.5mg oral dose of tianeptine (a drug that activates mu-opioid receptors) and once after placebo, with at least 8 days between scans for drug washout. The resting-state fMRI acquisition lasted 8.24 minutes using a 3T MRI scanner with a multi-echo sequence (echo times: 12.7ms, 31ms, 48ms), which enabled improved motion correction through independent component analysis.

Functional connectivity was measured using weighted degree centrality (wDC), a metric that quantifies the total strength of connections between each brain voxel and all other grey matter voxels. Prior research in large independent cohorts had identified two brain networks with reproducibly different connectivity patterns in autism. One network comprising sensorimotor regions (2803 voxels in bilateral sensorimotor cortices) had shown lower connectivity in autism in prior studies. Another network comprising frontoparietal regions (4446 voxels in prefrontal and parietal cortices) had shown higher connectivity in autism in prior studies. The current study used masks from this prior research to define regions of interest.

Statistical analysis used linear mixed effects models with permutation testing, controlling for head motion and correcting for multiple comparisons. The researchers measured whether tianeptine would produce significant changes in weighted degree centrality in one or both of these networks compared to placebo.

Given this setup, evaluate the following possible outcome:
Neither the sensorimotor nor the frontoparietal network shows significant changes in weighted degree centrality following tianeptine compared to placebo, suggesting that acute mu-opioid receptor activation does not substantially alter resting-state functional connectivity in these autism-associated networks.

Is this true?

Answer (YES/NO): NO